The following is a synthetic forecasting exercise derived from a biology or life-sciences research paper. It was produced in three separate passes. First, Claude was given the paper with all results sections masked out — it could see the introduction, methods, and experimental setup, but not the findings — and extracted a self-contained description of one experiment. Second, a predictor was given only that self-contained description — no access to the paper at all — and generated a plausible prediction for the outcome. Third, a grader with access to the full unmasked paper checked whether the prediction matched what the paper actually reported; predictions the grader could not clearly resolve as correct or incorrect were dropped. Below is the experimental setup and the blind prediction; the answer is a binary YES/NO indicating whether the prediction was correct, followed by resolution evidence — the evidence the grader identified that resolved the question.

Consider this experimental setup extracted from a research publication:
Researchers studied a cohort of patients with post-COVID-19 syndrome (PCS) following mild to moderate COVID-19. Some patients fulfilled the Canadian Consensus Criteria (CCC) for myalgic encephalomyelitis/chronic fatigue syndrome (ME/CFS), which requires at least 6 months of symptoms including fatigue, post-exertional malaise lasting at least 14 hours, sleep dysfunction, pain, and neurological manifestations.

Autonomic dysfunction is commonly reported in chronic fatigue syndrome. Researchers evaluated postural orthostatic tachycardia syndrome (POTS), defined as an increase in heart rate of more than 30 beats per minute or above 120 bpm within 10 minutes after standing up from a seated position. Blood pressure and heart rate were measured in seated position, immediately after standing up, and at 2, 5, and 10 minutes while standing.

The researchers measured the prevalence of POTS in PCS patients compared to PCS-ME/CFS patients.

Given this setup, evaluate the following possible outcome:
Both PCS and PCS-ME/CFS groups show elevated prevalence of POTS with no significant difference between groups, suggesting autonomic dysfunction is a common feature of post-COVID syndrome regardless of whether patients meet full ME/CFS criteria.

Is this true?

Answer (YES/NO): NO